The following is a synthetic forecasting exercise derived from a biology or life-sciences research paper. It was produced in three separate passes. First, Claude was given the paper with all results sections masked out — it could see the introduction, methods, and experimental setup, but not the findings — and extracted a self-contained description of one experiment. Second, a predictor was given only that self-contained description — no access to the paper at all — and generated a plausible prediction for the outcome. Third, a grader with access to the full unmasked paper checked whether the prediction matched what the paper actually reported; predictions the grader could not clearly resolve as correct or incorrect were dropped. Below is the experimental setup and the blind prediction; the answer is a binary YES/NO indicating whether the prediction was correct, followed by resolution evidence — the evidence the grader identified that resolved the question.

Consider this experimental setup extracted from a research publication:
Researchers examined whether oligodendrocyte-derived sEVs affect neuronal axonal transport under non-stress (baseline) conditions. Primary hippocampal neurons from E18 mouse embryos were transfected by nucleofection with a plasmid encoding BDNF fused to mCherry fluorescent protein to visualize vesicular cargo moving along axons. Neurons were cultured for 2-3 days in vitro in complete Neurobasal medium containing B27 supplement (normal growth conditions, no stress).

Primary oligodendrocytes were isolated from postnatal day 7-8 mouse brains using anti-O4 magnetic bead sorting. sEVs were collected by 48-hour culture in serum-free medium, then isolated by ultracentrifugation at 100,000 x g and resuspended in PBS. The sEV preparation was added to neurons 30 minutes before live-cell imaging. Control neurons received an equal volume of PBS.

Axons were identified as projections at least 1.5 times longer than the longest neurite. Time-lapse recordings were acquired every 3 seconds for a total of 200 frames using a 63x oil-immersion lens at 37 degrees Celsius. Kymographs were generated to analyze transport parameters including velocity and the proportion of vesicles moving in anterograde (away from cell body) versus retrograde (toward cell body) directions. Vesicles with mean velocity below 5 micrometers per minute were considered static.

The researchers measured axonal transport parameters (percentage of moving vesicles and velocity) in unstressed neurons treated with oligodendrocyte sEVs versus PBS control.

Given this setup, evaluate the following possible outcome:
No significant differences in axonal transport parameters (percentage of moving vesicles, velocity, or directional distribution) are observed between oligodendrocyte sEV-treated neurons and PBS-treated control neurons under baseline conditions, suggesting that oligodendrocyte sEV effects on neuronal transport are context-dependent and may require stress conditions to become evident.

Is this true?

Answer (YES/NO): YES